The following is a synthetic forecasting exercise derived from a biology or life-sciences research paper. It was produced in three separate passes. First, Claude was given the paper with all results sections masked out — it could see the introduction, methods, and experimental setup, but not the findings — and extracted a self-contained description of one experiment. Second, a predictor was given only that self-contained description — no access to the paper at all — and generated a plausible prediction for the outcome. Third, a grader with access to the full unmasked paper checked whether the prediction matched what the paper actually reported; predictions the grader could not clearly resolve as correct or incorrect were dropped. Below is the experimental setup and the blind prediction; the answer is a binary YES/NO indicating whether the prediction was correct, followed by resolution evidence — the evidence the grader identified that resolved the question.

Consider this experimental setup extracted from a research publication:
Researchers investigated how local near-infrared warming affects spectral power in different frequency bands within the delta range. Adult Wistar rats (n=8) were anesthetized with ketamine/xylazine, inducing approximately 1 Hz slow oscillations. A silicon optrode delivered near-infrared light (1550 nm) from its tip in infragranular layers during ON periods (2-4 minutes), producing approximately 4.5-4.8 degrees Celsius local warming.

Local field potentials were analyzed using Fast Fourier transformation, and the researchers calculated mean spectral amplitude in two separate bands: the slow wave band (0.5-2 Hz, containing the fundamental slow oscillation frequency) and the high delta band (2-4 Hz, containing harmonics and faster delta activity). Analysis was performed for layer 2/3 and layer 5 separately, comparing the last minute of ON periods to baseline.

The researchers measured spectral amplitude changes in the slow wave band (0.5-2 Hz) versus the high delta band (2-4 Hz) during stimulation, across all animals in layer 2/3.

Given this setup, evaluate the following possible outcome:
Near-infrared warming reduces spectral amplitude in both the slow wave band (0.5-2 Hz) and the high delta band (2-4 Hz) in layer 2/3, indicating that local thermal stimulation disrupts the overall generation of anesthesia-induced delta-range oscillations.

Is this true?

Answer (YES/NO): NO